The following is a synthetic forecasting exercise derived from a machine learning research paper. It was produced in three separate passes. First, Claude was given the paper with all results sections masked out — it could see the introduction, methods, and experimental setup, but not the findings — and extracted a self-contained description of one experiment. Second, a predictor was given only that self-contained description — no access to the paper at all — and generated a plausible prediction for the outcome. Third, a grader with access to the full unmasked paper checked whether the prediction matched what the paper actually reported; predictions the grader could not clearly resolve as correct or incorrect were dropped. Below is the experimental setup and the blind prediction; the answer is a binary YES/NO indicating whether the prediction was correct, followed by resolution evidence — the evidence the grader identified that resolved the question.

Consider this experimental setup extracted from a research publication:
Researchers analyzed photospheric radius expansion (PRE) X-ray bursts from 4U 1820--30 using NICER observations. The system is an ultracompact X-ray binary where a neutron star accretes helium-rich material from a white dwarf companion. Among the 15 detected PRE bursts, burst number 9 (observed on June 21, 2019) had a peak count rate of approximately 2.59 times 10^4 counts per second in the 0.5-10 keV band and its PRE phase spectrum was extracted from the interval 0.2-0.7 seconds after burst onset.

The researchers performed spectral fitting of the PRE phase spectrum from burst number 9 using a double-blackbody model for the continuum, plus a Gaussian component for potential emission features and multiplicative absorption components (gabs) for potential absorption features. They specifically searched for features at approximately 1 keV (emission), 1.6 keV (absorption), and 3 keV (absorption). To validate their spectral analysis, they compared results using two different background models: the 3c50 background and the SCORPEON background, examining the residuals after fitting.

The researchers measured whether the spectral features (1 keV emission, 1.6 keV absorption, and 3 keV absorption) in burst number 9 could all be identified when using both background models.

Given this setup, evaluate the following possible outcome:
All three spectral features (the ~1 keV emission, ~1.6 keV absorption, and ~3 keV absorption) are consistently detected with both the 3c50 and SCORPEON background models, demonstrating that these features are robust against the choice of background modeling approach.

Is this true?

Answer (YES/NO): NO